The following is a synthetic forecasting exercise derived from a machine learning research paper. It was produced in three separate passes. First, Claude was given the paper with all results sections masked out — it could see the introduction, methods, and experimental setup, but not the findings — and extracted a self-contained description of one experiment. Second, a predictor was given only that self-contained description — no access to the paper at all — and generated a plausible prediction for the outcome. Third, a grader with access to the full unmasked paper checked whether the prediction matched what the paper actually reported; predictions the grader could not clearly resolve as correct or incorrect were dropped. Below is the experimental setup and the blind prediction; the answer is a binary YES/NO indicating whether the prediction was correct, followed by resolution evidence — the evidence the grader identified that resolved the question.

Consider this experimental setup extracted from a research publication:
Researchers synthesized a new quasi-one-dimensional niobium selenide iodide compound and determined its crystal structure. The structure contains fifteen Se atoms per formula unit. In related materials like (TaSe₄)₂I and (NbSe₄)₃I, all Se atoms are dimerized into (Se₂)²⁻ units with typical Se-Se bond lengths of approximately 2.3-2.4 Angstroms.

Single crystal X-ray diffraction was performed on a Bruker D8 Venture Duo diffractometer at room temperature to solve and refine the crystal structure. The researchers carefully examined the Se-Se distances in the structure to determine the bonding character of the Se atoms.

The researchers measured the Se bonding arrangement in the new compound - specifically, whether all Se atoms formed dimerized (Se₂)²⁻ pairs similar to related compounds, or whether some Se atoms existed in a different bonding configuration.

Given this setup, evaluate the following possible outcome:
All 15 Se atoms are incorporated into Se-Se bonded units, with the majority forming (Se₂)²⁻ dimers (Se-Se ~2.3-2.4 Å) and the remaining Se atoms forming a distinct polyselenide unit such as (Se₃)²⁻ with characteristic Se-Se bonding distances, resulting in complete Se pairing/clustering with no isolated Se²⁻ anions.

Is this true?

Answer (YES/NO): NO